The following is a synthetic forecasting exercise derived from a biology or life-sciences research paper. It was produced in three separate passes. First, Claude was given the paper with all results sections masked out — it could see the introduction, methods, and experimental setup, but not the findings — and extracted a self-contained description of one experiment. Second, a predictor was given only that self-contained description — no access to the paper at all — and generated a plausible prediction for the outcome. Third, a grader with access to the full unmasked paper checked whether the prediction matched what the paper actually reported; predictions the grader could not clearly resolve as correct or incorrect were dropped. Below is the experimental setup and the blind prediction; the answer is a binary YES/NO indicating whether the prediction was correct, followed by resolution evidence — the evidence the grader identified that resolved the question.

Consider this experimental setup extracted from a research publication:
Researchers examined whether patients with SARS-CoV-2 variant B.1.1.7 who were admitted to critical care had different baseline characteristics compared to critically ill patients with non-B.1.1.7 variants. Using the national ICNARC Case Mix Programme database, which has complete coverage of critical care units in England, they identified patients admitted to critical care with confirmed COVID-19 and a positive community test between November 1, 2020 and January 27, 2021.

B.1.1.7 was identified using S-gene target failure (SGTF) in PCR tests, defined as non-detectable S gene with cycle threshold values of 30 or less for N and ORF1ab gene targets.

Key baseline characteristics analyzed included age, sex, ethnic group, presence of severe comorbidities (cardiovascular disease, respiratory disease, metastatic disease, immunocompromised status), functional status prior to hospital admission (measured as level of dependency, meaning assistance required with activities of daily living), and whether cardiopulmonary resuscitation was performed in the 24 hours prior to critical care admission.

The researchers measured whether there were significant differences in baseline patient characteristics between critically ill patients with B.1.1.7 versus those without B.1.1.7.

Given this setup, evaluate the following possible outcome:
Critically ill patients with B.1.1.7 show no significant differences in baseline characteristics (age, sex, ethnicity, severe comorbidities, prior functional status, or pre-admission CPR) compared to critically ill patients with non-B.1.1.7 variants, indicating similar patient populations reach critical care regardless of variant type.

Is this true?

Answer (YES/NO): NO